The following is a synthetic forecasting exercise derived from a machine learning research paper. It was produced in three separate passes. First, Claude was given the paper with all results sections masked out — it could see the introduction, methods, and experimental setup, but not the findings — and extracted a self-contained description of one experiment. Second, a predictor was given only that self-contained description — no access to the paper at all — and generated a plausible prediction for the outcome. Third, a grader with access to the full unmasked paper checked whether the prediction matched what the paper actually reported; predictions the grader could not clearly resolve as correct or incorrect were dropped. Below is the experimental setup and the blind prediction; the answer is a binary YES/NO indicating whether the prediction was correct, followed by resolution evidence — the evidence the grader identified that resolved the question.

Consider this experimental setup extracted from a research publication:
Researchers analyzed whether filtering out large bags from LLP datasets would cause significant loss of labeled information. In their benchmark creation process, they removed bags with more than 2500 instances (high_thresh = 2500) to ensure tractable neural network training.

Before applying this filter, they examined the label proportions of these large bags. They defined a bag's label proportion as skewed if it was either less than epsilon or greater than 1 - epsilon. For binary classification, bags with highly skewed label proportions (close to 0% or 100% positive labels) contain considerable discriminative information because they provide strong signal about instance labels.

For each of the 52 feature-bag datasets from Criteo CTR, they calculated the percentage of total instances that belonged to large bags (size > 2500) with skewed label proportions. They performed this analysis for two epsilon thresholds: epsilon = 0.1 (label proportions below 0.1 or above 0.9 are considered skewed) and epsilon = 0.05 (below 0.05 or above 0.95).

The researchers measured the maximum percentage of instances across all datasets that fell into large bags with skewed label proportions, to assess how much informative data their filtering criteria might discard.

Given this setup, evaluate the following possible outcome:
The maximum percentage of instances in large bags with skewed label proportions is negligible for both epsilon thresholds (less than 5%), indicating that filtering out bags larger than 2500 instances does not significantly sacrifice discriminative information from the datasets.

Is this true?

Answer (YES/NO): NO